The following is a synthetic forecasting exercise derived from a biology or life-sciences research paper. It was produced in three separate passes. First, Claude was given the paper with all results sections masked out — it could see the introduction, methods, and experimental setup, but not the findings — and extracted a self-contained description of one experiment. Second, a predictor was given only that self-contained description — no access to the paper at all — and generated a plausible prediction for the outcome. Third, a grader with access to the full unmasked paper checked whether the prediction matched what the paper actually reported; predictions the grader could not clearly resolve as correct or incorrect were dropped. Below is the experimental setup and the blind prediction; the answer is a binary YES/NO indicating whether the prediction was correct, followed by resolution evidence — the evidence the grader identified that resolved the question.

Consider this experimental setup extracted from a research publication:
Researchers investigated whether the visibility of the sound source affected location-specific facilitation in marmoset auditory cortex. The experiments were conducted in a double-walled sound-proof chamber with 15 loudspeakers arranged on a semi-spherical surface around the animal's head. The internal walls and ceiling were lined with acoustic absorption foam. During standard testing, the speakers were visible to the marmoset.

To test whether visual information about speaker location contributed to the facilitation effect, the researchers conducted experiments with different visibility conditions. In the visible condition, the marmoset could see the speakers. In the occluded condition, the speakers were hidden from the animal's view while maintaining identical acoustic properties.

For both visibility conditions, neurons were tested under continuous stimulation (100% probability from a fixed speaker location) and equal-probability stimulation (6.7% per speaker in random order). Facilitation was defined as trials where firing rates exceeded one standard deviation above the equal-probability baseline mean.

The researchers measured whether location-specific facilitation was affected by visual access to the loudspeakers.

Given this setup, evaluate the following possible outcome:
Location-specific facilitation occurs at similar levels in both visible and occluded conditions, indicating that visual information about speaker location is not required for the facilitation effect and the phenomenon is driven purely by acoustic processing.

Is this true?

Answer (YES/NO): NO